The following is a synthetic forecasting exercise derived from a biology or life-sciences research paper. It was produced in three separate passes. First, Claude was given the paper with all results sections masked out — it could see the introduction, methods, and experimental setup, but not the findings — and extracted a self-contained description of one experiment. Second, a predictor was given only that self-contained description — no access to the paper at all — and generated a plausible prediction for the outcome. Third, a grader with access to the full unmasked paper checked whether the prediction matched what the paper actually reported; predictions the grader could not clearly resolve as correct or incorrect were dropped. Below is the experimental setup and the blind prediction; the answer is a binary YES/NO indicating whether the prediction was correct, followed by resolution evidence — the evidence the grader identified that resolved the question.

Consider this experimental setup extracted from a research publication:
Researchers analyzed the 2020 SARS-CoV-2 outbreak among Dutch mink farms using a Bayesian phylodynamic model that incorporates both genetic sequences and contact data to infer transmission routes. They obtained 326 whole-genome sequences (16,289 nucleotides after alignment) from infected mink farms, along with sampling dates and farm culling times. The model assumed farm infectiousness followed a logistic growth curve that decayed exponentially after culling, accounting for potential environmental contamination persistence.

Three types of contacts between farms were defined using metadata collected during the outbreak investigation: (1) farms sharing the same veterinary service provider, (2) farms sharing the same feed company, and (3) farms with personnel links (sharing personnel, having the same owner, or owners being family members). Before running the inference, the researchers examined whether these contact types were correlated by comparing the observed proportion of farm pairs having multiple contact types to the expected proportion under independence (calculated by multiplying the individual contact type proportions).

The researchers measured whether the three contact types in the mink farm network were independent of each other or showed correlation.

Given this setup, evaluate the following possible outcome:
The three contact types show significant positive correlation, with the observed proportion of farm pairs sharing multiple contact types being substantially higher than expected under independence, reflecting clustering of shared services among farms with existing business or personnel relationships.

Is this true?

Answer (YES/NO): YES